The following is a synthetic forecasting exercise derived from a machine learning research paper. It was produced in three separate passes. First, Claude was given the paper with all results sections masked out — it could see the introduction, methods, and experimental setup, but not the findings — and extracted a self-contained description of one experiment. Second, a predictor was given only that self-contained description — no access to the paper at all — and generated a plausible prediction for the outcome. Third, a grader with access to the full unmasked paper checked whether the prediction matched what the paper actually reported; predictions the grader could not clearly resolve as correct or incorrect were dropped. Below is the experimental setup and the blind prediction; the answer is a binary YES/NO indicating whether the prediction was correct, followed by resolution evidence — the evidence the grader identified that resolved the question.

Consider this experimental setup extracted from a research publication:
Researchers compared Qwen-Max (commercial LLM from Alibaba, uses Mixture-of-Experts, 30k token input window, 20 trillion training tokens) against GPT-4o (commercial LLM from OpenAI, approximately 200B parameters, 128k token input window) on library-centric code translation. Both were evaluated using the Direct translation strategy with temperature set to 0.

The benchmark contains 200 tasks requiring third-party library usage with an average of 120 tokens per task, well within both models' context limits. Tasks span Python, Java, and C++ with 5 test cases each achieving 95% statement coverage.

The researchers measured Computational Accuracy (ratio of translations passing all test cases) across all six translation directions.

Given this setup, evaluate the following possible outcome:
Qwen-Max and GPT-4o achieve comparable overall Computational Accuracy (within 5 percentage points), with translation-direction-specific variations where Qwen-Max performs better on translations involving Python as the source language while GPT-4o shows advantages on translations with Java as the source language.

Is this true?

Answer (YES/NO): YES